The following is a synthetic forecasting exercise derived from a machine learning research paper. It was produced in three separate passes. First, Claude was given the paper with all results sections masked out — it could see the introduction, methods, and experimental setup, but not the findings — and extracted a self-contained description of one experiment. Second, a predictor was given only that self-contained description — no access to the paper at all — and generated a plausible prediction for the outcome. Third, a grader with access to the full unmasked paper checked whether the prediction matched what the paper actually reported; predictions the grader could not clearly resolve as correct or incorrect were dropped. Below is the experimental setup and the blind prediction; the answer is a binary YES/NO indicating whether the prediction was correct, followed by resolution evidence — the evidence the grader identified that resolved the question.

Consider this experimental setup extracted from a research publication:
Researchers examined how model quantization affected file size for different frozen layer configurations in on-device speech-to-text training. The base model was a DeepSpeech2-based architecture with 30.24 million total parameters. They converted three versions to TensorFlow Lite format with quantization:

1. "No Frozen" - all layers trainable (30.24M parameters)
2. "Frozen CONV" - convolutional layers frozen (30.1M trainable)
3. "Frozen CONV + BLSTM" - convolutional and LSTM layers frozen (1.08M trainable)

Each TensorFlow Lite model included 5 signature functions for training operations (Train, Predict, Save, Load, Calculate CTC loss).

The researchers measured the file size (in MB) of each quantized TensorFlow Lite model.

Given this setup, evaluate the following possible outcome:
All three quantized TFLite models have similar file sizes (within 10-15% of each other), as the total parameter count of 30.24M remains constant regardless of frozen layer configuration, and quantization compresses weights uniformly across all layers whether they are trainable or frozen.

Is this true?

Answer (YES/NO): NO